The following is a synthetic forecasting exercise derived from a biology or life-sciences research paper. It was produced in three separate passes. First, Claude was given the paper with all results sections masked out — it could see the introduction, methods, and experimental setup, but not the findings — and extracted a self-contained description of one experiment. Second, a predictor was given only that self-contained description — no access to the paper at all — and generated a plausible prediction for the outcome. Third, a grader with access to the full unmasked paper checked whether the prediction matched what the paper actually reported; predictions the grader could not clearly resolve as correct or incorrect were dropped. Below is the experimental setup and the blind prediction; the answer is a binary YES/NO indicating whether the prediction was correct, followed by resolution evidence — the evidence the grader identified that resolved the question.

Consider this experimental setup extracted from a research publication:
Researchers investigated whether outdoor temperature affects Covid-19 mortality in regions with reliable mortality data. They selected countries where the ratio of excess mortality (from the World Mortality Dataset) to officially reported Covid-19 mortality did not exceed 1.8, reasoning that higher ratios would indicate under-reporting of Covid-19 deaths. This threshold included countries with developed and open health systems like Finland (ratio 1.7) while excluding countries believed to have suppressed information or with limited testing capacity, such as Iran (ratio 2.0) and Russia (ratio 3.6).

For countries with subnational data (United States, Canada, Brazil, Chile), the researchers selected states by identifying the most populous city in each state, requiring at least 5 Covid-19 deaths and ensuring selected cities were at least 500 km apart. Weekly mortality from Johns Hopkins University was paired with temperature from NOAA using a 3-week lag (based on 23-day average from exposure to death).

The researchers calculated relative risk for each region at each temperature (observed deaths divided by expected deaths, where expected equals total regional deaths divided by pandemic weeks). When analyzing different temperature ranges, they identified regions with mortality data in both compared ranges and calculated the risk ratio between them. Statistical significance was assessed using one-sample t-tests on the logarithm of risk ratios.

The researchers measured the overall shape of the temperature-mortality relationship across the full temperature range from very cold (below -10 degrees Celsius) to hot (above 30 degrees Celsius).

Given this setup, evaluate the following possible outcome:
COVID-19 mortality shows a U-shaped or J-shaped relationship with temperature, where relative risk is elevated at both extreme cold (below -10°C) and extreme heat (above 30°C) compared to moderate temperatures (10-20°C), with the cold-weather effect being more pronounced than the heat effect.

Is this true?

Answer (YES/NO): NO